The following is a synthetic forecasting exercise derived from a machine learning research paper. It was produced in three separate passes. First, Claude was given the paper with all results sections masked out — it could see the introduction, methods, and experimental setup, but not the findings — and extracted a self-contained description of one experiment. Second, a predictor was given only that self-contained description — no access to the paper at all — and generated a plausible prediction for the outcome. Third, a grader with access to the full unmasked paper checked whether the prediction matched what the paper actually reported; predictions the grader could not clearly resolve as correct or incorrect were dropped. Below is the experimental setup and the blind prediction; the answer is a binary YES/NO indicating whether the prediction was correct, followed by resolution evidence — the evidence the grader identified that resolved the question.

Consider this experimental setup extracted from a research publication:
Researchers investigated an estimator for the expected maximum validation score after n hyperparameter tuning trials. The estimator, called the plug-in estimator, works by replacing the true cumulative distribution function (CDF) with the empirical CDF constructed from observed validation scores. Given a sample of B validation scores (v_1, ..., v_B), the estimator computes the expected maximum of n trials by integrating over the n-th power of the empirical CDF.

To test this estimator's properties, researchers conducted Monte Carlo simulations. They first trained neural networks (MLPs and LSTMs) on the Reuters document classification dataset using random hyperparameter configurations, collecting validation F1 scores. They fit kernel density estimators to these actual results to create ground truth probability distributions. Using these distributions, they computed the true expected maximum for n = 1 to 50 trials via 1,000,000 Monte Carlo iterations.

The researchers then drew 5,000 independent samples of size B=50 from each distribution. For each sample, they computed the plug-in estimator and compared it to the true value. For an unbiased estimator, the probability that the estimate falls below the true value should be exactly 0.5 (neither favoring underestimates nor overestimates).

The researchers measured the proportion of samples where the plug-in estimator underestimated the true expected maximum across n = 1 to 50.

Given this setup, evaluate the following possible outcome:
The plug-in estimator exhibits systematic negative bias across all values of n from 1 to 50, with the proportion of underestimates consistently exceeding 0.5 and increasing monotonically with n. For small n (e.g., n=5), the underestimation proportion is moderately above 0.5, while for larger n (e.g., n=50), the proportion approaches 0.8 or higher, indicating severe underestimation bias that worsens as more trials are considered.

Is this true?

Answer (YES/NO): NO